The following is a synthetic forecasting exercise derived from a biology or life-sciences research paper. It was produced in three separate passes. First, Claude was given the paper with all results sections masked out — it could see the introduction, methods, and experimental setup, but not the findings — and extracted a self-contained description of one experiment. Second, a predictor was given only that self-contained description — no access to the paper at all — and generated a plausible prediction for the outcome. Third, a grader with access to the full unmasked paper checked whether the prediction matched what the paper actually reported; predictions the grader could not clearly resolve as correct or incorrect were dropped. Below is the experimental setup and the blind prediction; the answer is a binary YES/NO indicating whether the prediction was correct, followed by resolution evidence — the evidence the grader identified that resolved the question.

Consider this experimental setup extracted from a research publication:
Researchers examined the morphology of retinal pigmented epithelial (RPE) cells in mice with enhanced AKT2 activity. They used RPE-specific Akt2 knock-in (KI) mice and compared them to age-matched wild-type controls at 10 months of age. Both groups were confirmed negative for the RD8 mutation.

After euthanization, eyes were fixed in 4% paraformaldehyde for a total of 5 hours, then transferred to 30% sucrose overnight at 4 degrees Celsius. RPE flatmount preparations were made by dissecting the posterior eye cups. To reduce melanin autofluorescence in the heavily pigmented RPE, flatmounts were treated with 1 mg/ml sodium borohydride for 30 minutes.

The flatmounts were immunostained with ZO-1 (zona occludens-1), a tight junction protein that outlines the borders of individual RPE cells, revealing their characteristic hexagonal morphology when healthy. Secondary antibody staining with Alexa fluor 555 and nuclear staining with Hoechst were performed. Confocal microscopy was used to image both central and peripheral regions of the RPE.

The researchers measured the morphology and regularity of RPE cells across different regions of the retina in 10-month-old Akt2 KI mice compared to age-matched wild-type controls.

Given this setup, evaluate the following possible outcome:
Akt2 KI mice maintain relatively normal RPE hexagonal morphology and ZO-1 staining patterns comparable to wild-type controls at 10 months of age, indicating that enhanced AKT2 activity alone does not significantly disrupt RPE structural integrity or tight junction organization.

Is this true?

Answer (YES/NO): NO